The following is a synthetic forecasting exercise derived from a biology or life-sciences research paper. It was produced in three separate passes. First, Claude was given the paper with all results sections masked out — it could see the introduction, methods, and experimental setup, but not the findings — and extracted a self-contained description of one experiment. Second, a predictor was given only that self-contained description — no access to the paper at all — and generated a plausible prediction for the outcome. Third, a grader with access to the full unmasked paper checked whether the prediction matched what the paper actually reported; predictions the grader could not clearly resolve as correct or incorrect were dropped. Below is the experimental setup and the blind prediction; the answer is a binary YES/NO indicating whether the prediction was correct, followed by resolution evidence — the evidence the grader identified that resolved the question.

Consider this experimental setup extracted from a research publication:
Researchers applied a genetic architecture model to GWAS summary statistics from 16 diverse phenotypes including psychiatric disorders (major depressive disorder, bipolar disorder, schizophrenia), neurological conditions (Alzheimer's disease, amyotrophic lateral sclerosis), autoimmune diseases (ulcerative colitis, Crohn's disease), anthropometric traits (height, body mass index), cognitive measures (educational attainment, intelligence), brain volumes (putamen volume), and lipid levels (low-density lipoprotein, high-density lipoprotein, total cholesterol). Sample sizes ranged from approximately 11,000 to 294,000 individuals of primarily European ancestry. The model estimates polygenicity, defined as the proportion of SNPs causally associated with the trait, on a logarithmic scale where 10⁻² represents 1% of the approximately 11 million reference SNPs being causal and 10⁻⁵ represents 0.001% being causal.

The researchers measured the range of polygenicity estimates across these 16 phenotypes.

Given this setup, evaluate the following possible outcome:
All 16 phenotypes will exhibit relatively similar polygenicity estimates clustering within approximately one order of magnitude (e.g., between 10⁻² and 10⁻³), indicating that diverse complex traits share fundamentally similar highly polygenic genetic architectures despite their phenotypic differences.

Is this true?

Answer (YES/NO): NO